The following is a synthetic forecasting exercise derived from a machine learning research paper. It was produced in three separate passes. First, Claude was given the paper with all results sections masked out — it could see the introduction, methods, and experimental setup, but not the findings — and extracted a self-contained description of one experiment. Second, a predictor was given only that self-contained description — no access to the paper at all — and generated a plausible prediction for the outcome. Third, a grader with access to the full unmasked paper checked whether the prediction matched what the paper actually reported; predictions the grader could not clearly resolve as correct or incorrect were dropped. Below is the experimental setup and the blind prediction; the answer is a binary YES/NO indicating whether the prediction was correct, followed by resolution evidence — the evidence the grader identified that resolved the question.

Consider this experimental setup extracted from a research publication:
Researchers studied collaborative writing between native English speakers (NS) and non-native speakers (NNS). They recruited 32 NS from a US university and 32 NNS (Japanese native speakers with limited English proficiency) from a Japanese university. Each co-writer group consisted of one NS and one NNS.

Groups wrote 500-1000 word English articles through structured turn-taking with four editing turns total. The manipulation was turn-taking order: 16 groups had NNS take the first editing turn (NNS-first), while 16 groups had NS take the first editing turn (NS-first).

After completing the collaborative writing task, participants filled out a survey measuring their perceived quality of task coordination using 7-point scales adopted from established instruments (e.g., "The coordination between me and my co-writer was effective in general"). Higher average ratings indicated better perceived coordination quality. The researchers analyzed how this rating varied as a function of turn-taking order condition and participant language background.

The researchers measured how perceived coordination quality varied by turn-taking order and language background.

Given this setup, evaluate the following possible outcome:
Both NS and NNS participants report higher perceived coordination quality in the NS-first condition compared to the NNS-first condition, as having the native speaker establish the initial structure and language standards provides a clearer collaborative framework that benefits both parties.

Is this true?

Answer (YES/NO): NO